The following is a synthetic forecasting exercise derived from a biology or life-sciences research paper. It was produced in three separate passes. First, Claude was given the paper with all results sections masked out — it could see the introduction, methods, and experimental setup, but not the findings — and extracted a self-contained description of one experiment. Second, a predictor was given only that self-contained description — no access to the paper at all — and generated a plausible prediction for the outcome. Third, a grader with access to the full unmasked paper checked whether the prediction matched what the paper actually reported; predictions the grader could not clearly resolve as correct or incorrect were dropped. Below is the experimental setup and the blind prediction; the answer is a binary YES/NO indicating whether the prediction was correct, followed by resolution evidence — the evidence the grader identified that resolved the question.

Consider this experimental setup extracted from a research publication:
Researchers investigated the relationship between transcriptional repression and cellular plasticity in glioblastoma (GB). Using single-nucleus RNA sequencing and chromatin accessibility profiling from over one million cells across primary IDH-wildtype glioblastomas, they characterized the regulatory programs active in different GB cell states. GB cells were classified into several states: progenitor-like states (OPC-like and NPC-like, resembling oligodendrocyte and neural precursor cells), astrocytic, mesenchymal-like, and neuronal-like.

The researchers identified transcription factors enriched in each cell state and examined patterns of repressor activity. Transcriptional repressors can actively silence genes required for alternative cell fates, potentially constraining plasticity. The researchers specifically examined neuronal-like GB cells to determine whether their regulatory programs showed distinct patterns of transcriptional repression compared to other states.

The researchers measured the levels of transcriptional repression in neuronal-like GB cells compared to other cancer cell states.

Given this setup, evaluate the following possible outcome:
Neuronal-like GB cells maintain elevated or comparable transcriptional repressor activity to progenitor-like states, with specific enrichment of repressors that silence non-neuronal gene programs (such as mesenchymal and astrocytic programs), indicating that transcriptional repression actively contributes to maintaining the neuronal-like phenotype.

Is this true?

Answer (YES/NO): YES